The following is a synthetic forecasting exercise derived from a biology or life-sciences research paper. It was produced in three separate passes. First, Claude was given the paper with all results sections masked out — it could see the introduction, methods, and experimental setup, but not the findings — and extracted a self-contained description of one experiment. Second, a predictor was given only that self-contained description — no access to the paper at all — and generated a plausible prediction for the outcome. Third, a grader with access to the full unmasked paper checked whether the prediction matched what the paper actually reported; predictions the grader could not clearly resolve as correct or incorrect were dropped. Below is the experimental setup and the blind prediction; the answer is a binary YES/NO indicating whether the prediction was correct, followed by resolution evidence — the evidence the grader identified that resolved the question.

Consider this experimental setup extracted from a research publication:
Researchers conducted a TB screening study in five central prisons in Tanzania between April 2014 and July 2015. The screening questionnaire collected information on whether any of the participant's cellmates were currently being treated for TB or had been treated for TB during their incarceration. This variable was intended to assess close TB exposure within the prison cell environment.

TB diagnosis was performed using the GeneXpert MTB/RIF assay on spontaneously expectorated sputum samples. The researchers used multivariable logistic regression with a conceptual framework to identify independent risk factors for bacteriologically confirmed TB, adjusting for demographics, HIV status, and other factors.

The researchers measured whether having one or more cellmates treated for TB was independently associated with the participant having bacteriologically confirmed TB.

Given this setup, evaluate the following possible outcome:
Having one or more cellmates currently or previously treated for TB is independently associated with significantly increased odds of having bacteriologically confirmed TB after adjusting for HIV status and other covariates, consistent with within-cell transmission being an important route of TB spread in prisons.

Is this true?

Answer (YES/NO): NO